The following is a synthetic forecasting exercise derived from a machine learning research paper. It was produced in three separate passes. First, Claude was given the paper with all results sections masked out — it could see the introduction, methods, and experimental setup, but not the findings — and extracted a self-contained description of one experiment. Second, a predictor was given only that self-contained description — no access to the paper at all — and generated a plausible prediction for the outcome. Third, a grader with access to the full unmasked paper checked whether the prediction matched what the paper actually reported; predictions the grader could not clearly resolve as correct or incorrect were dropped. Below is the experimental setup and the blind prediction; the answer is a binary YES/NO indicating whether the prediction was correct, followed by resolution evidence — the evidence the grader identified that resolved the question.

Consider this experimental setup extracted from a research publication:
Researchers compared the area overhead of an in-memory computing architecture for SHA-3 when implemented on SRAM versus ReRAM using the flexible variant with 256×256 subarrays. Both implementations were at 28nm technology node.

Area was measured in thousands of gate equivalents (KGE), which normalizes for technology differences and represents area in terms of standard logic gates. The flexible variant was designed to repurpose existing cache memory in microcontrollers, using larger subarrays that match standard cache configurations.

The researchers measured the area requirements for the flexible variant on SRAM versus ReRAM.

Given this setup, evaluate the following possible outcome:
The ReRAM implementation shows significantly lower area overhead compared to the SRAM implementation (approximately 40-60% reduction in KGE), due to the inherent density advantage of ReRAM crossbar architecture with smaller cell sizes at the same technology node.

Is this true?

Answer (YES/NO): NO